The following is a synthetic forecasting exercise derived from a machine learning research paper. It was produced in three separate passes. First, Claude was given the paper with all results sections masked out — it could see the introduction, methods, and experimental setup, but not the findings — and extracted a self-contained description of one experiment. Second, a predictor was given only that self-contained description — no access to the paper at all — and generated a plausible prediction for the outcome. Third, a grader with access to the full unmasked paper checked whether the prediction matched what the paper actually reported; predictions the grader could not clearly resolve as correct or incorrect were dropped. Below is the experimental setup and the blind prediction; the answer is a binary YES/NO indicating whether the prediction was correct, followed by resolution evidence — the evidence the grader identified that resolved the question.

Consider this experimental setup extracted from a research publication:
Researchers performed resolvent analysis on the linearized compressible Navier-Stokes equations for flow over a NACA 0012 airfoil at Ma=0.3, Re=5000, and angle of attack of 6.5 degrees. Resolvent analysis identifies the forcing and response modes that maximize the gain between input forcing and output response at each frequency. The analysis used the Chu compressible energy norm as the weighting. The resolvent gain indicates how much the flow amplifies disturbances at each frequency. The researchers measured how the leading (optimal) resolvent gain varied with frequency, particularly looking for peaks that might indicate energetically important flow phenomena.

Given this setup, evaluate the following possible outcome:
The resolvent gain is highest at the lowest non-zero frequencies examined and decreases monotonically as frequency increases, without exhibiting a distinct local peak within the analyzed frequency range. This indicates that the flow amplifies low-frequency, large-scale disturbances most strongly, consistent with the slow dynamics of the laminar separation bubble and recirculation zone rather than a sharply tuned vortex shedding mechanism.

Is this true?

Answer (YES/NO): NO